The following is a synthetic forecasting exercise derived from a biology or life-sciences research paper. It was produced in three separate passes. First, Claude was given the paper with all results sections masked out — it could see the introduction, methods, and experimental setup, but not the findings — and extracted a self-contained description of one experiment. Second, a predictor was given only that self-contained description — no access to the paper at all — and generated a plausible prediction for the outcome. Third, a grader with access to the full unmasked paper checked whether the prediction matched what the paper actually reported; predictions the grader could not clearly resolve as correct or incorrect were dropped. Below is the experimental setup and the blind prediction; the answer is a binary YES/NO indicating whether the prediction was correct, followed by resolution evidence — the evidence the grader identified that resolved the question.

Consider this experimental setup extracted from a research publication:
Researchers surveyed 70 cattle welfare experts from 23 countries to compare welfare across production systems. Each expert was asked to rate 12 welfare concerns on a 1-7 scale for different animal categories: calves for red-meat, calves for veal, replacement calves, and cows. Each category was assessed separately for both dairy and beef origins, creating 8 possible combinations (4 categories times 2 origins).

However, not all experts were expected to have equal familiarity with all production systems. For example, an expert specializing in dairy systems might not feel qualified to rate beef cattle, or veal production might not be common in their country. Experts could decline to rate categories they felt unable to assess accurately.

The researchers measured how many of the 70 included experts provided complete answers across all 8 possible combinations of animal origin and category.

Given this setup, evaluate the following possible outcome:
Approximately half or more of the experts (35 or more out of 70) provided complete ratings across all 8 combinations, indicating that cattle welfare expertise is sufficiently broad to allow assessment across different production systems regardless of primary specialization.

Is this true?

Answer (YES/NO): NO